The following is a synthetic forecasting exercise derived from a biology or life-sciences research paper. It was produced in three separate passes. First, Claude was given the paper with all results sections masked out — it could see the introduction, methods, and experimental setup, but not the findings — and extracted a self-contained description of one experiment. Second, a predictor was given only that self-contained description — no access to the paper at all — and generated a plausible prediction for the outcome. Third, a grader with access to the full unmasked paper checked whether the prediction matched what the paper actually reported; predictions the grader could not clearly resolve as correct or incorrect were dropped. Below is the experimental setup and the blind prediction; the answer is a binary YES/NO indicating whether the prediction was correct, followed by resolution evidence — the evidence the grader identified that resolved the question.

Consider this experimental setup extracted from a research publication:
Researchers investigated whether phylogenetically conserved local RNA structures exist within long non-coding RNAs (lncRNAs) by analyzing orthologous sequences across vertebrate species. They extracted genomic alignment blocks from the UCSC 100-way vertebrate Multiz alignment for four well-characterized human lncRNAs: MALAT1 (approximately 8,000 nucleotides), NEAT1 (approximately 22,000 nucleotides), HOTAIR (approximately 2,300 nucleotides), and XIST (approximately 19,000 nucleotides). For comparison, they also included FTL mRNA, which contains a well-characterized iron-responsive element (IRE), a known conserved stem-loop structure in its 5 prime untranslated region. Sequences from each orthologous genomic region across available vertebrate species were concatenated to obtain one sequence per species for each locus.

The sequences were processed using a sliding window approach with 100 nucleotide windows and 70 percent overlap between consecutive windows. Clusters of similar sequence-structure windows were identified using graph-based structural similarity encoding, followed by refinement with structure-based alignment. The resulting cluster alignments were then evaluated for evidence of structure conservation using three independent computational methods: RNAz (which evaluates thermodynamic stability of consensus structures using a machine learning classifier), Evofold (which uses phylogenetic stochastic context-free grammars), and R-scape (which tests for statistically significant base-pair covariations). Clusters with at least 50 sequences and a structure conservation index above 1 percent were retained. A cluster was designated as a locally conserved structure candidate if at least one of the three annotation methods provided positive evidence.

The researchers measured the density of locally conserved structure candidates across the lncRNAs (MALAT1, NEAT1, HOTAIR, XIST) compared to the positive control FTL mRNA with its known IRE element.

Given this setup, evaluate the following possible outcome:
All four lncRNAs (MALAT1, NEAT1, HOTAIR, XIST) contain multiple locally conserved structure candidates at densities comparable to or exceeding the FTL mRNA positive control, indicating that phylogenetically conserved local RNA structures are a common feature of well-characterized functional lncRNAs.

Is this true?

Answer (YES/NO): NO